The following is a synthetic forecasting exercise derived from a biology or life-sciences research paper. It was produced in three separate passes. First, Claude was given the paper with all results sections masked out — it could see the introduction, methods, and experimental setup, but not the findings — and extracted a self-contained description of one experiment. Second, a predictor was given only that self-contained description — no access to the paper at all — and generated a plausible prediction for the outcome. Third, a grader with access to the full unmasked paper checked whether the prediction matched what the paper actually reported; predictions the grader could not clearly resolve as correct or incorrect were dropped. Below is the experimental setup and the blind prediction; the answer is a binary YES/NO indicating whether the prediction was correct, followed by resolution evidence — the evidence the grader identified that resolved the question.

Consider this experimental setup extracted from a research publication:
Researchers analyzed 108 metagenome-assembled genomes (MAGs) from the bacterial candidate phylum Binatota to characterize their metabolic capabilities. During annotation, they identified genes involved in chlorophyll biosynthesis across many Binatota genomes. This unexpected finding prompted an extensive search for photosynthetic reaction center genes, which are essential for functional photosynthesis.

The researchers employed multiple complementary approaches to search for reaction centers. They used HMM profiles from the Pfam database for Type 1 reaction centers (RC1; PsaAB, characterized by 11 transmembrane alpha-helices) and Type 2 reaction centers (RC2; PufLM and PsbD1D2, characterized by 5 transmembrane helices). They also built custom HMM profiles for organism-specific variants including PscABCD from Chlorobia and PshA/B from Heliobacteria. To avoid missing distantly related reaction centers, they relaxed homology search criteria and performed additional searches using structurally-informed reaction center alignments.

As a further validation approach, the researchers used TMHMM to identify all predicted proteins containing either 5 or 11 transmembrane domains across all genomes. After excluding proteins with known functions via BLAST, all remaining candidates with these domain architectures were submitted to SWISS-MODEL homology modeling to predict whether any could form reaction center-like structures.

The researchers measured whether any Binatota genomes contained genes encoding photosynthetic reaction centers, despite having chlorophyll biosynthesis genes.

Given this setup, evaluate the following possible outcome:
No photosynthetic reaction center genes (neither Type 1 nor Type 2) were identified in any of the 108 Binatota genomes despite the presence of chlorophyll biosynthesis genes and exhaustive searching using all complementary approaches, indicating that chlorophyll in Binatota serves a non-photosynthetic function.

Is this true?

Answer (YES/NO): NO